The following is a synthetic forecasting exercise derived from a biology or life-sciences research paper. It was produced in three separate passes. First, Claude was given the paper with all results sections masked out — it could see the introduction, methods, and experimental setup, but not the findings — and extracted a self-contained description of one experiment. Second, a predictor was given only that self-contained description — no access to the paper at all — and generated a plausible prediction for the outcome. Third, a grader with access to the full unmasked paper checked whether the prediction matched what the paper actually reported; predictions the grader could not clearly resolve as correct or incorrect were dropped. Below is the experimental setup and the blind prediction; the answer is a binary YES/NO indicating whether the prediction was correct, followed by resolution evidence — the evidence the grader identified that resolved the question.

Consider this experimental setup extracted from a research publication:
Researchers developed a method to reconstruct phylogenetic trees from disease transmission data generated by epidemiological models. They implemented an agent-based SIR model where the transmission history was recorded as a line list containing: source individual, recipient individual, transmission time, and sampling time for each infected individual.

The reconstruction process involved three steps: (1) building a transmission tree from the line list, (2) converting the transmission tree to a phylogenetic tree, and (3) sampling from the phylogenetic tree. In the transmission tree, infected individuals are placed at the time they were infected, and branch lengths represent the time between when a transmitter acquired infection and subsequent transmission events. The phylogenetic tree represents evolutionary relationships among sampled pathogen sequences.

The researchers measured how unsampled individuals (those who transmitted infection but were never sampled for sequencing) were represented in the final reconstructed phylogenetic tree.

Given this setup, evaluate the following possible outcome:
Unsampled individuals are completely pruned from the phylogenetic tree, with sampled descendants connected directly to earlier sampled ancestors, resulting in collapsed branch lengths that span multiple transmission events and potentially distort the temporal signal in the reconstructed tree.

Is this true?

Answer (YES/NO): NO